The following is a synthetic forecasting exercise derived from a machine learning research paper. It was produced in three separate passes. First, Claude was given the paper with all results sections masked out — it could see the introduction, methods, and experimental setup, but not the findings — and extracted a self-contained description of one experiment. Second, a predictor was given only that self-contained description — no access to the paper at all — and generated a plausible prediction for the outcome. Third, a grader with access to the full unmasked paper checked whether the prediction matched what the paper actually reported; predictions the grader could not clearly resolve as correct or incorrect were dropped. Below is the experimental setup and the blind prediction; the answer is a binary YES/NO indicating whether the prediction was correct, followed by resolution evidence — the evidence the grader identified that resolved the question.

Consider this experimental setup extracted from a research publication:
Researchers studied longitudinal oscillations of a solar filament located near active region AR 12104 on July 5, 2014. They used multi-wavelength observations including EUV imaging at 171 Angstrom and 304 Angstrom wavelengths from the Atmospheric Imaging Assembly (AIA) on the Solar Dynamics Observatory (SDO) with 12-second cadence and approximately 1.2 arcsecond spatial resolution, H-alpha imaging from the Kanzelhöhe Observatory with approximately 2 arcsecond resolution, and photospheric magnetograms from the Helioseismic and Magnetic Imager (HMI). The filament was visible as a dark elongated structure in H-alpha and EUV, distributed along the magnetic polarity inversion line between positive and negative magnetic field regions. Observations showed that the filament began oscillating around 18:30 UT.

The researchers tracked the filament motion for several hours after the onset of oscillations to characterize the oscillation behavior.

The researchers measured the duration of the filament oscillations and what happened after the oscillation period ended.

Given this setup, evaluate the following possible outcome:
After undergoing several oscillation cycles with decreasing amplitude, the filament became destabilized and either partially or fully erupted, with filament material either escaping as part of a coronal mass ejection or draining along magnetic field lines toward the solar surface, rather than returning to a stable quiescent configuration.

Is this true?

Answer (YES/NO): NO